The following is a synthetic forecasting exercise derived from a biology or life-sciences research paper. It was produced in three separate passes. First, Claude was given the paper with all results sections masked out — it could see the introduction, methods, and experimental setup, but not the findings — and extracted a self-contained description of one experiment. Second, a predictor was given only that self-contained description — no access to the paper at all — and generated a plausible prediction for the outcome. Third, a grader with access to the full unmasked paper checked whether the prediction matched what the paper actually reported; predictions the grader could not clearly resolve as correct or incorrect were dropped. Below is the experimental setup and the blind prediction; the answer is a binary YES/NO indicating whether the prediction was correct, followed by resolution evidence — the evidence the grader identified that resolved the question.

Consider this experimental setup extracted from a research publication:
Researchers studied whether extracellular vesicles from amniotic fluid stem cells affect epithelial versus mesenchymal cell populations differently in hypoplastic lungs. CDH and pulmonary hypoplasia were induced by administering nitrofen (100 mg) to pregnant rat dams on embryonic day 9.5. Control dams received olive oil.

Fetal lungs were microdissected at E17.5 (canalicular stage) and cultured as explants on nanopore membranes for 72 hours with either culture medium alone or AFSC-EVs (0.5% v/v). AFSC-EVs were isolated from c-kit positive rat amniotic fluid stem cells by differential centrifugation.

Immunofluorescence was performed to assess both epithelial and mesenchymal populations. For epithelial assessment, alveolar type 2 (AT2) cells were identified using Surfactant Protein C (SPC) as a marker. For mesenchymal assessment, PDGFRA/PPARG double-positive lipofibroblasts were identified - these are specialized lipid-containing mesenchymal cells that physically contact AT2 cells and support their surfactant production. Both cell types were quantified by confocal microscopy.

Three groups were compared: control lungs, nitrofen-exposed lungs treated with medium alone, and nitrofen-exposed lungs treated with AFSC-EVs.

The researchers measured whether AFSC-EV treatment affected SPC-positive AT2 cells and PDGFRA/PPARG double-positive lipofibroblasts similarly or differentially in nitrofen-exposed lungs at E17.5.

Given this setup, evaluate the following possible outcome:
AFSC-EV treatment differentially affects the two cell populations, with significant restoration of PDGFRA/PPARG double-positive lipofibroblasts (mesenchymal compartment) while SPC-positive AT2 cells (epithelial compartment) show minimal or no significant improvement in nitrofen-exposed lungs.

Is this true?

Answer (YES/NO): NO